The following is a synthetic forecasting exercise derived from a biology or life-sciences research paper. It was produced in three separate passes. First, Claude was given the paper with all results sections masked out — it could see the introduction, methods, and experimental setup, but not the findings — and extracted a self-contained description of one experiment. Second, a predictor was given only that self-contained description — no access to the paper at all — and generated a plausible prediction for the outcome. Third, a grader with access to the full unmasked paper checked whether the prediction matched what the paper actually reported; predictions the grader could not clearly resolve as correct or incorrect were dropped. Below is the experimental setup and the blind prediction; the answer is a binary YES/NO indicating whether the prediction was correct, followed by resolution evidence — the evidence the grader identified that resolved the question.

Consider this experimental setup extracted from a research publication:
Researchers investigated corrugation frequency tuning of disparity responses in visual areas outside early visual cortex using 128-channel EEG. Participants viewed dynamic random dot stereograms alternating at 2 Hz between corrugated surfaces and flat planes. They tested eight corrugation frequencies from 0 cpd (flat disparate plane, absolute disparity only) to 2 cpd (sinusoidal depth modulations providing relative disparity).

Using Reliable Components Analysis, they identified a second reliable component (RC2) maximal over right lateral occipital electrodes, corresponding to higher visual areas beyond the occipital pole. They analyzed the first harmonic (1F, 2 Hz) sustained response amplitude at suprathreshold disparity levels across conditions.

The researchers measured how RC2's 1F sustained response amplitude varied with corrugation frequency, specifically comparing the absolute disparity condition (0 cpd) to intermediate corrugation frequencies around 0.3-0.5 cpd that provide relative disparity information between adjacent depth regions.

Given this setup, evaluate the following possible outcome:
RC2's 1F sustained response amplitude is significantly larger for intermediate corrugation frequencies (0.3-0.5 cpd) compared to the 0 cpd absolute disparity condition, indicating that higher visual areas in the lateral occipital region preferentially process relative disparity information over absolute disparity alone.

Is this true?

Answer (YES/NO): YES